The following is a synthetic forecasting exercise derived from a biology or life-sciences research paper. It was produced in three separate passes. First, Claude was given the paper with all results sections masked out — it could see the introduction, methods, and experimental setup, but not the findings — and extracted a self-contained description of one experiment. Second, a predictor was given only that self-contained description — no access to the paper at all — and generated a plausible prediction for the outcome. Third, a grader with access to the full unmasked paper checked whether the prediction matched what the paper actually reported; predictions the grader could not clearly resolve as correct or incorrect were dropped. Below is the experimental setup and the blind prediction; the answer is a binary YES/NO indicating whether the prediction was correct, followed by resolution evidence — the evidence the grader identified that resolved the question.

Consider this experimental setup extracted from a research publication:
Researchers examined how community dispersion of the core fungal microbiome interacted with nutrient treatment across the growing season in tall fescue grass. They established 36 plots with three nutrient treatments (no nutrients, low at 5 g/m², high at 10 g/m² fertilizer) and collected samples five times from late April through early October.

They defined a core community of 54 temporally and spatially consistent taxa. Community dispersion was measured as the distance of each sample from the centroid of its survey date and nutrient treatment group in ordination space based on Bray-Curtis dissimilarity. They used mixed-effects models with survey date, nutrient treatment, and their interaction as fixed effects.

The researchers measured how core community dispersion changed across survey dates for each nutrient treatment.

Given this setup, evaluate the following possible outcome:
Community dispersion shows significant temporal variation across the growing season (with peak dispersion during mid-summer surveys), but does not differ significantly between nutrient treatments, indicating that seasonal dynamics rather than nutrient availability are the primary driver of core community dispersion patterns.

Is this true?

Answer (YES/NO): NO